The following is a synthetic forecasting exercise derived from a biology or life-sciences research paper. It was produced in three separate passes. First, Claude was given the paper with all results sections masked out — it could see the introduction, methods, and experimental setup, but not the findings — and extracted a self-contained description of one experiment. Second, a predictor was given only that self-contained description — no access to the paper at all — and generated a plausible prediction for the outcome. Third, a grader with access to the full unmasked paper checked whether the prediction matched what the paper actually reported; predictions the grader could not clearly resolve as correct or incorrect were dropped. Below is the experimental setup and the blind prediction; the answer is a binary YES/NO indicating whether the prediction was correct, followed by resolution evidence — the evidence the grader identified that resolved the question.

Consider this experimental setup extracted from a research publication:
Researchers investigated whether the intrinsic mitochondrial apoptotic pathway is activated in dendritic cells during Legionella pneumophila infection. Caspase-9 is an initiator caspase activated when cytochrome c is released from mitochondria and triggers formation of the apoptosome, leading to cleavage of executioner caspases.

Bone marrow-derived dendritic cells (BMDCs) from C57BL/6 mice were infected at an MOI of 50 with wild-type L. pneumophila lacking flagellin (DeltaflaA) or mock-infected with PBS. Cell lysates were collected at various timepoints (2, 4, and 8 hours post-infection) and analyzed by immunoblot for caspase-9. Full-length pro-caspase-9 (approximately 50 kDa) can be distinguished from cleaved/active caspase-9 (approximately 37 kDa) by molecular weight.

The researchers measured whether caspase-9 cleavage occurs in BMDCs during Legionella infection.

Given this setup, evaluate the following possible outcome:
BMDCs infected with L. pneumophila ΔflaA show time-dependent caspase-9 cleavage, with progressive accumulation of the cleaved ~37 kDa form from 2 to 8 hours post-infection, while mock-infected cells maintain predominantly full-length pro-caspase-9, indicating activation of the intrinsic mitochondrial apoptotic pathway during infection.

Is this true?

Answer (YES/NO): NO